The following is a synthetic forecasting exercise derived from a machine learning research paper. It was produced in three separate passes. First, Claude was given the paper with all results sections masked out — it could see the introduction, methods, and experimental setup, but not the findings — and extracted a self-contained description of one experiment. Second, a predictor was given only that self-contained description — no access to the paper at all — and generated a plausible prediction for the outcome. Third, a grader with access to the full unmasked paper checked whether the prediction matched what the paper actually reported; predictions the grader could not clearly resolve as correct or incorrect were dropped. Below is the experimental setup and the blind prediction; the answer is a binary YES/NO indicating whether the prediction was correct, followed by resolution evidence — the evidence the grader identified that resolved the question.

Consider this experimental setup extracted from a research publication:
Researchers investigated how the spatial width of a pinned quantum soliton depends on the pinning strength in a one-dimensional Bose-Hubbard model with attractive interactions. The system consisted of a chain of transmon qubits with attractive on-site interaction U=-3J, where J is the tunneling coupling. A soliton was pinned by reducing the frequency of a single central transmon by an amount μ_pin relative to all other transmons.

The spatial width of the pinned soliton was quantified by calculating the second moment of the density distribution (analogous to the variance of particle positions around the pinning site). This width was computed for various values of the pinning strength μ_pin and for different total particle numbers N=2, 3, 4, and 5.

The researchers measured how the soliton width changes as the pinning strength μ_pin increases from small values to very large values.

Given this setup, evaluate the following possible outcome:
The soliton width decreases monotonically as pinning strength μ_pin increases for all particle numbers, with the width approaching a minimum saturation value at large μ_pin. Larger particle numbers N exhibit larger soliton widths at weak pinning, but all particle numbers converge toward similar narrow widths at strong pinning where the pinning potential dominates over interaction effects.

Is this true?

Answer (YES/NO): NO